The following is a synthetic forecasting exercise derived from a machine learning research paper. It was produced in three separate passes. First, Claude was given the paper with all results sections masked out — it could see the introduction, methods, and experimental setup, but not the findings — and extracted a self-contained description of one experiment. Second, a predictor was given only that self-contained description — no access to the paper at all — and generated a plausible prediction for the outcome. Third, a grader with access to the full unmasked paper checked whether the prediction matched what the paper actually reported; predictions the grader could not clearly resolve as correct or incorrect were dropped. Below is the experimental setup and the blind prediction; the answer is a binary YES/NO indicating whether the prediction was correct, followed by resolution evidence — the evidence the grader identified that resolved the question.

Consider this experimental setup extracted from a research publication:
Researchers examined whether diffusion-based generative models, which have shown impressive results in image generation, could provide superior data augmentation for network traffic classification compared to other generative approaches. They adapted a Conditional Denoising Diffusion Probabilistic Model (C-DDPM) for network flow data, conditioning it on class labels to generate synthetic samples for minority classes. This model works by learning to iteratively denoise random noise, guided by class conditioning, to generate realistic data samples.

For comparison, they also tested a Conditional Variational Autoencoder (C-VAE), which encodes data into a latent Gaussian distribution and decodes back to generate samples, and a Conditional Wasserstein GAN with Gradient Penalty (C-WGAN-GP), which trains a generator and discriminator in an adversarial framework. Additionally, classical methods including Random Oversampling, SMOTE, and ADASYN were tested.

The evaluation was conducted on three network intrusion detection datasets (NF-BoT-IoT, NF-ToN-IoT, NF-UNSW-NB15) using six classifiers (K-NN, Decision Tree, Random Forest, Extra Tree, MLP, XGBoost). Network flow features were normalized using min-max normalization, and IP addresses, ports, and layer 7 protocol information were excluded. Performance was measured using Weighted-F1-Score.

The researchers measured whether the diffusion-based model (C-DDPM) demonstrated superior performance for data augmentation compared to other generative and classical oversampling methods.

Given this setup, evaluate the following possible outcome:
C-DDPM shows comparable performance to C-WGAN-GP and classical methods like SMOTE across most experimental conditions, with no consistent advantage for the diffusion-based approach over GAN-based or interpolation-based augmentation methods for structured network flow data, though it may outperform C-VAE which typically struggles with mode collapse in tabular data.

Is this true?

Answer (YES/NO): NO